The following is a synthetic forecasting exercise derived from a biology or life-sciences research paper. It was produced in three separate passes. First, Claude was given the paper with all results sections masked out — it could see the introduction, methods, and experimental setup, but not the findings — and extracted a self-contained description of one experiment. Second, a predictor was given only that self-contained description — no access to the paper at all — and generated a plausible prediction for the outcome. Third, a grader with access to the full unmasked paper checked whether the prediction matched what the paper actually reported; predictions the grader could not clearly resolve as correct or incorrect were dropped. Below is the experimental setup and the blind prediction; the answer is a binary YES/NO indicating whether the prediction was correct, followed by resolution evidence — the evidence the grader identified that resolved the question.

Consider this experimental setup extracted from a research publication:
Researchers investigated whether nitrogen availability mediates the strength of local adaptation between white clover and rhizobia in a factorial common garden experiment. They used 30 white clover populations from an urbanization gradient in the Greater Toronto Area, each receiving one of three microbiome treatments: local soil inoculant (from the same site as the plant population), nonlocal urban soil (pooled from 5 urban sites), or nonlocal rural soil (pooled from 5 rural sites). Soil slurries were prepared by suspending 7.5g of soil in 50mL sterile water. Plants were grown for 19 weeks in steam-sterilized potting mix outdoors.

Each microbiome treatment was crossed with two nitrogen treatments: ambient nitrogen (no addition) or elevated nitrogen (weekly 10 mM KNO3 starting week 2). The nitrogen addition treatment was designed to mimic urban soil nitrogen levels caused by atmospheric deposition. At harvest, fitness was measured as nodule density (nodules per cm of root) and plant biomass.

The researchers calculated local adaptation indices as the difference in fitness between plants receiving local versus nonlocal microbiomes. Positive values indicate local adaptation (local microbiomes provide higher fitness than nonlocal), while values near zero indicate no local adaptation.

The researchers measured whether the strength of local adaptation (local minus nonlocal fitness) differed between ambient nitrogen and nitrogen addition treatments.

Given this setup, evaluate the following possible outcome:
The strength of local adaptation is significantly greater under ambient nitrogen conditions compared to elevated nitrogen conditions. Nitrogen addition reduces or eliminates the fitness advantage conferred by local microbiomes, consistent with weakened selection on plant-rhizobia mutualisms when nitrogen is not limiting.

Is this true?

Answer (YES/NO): NO